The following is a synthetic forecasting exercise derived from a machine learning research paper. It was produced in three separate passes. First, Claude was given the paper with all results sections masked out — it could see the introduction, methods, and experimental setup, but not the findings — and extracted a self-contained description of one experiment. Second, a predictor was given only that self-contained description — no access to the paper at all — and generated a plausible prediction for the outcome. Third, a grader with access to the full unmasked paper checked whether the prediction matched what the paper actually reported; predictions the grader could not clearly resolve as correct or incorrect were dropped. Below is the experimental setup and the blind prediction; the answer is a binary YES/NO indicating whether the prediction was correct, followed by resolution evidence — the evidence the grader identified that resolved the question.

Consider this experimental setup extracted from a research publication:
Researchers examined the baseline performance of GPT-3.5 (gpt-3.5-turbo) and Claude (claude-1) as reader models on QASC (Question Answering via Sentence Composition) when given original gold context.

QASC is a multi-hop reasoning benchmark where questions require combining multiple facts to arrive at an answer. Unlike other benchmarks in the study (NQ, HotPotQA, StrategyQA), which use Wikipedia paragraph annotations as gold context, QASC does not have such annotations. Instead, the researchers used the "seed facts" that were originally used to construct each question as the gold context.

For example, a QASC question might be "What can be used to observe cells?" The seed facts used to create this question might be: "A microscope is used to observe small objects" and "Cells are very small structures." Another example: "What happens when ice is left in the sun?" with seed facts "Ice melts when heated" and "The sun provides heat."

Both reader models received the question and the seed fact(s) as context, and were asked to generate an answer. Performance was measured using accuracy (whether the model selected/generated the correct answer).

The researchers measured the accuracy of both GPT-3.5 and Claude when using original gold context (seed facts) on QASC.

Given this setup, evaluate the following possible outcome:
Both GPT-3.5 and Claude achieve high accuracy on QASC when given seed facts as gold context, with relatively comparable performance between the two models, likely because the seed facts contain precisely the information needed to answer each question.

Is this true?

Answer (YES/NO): NO